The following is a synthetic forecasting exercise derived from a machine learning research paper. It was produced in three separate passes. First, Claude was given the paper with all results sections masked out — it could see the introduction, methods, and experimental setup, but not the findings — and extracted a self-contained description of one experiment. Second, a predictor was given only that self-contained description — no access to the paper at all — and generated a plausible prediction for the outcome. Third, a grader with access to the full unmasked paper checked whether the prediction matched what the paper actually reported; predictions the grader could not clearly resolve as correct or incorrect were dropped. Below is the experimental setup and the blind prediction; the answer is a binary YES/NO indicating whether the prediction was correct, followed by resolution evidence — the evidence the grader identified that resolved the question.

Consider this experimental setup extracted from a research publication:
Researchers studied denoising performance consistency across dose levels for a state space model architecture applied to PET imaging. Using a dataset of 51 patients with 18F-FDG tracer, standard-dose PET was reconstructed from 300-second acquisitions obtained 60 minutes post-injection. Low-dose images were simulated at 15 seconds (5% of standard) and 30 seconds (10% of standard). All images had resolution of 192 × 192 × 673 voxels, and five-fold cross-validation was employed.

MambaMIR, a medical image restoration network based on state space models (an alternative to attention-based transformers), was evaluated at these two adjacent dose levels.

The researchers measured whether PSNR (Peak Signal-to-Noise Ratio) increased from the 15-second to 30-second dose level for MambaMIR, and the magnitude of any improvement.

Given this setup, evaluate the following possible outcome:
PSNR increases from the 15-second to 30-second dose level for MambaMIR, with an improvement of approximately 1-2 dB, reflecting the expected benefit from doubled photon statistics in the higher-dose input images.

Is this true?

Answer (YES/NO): NO